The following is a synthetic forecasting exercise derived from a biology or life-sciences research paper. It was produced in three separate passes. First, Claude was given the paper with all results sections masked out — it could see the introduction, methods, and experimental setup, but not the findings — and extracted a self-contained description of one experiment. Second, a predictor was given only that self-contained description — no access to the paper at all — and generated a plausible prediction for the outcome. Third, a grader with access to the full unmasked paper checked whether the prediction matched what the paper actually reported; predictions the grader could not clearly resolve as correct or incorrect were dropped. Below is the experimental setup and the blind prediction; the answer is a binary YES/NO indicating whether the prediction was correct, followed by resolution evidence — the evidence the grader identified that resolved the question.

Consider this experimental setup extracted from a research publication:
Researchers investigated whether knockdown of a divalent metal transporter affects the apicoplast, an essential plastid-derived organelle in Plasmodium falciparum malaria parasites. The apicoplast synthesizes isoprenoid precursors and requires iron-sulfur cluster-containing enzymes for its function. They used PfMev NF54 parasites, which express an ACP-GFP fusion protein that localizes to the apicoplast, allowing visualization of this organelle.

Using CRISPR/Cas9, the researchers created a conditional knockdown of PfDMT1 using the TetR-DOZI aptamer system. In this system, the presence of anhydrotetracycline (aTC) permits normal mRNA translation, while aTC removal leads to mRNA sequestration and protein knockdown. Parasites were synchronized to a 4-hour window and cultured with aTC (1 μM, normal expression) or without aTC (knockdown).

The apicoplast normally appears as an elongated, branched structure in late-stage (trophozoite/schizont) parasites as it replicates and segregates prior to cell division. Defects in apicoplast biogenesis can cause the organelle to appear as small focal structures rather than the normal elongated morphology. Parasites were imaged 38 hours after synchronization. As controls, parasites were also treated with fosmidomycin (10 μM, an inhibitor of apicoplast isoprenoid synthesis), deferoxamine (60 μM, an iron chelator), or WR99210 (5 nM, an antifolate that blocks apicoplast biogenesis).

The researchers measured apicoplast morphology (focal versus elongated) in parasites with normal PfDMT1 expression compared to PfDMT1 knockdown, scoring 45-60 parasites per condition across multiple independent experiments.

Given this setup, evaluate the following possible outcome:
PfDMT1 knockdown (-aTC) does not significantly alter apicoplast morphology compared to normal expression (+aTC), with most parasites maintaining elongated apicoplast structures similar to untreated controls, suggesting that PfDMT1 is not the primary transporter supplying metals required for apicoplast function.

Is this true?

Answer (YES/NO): NO